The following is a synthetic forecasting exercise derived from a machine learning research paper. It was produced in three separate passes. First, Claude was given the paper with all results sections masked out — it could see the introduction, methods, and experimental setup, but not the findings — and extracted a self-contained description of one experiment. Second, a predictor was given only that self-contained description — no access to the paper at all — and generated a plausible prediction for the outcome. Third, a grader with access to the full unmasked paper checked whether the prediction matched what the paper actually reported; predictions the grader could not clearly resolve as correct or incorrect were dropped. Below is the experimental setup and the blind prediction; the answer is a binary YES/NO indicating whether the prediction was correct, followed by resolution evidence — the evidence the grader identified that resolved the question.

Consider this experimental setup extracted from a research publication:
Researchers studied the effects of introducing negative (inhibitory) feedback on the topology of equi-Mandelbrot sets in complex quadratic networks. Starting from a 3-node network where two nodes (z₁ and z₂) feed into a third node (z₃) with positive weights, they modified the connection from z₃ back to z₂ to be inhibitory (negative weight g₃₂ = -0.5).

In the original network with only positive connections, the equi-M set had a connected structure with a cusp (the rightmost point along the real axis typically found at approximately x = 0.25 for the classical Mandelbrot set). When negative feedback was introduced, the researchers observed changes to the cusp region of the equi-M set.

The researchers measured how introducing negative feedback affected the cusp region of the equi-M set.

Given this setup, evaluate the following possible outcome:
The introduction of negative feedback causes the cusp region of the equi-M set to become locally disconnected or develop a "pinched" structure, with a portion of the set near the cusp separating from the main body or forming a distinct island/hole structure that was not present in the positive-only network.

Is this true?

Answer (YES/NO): NO